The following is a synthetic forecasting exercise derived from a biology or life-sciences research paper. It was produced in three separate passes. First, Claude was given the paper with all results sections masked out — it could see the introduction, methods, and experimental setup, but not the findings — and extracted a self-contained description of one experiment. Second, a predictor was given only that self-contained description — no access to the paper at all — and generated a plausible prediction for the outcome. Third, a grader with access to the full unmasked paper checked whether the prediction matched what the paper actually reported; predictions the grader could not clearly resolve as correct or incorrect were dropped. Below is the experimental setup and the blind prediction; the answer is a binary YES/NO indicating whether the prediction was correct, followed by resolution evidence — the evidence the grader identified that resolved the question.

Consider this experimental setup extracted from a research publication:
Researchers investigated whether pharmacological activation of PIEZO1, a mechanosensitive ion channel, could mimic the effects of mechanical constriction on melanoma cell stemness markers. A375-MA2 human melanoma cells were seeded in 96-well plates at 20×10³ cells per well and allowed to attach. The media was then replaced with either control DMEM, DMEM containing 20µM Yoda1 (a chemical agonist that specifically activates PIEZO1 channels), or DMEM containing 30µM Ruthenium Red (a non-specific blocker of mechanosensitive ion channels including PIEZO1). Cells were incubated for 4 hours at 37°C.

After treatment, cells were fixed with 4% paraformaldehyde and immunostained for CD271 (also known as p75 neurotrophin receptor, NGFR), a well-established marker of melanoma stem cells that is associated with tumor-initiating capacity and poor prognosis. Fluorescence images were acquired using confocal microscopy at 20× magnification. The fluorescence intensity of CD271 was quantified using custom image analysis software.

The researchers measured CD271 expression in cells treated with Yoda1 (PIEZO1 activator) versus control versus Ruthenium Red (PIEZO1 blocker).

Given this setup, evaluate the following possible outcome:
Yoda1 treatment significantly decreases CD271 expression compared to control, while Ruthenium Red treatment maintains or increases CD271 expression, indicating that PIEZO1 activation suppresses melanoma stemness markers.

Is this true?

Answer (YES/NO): NO